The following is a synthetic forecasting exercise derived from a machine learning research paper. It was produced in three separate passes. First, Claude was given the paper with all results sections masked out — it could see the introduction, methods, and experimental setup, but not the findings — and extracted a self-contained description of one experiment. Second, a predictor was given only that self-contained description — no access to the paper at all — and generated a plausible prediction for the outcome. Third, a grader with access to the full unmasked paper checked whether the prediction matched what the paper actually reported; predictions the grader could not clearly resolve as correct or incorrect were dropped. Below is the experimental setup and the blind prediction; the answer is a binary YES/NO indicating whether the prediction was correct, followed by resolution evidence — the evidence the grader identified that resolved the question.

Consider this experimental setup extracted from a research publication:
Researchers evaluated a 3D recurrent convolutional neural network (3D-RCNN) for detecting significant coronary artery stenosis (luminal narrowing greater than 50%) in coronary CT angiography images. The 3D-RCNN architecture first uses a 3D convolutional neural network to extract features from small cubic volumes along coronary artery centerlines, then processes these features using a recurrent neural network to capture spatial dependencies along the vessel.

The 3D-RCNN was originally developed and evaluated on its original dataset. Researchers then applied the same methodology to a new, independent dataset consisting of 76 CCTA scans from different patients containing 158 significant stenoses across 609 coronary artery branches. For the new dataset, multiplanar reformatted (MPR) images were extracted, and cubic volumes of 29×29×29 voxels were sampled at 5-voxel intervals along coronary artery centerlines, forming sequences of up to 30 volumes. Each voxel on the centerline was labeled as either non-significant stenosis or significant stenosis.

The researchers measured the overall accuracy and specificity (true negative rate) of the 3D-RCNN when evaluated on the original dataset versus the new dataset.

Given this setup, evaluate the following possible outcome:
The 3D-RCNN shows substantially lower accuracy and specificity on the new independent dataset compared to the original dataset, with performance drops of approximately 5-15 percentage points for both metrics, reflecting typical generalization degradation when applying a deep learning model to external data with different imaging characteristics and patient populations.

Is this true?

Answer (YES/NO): YES